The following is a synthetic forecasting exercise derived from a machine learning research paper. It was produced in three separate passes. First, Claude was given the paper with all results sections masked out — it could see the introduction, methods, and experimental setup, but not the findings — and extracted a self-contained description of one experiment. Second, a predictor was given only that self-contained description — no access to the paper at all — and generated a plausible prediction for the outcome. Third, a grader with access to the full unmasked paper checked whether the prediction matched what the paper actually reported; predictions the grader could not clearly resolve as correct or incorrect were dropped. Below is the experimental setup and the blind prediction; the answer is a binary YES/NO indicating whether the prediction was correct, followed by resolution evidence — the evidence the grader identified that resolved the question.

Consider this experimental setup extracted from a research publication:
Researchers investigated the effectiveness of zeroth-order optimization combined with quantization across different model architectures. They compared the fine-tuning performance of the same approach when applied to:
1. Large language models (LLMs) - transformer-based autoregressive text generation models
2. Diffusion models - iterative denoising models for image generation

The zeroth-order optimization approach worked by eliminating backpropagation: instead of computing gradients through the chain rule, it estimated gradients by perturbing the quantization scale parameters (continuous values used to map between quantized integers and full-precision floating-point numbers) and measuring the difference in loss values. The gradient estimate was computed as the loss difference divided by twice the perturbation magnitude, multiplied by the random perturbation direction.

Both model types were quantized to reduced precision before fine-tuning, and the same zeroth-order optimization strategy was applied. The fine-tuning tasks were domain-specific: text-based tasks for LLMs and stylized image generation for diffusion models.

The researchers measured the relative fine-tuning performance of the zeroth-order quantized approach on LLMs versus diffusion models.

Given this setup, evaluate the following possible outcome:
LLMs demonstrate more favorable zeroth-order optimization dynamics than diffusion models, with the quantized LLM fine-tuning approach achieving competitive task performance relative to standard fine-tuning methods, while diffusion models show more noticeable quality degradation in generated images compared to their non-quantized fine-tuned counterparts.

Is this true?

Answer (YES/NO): YES